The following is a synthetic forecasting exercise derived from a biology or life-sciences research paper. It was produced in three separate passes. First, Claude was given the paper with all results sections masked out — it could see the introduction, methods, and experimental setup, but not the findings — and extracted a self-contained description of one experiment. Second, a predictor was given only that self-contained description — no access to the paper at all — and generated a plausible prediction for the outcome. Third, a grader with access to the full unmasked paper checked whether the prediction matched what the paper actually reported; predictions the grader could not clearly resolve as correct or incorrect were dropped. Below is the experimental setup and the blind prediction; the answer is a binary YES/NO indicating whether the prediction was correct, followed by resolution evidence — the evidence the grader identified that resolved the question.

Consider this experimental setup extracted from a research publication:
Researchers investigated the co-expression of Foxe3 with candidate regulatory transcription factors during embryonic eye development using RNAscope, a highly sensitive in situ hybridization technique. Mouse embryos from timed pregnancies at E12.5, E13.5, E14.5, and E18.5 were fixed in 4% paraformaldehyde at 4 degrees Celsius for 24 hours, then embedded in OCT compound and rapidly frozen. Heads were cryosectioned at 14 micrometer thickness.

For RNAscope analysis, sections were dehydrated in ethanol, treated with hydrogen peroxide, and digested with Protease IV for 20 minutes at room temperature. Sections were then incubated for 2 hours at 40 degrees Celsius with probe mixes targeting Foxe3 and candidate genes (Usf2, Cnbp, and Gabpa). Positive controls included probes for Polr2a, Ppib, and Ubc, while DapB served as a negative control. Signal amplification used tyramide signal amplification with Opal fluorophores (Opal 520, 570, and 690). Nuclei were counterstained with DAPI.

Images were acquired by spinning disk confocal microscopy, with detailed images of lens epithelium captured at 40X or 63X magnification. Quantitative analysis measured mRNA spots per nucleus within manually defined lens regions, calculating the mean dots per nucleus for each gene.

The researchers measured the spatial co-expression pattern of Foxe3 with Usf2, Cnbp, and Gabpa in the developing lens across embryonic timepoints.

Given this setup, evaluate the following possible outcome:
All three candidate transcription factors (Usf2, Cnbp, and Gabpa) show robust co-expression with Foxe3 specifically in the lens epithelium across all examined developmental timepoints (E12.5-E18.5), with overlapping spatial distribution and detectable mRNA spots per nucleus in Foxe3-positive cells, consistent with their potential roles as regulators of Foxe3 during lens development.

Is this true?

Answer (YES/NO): NO